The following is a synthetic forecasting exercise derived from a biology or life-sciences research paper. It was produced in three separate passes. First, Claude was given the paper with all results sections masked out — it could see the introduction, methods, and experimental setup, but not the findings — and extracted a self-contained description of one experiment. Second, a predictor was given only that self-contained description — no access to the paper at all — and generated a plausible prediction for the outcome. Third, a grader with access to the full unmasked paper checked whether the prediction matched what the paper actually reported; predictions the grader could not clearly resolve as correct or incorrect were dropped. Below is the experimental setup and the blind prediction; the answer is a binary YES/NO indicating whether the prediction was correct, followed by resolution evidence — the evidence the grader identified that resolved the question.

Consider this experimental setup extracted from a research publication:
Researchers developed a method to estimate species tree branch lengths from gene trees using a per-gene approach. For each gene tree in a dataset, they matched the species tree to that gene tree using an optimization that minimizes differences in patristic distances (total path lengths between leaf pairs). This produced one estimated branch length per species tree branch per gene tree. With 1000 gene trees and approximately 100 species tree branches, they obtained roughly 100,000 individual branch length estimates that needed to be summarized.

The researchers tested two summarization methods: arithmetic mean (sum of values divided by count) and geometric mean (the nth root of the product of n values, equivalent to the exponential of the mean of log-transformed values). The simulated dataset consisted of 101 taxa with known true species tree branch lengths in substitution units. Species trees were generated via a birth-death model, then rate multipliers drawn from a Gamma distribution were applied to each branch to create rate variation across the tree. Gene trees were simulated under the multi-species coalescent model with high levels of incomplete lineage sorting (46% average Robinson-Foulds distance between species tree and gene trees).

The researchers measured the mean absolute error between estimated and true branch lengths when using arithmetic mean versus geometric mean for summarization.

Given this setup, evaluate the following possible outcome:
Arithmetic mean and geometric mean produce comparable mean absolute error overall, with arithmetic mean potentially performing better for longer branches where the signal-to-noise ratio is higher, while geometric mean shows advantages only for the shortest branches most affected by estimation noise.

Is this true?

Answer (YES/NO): NO